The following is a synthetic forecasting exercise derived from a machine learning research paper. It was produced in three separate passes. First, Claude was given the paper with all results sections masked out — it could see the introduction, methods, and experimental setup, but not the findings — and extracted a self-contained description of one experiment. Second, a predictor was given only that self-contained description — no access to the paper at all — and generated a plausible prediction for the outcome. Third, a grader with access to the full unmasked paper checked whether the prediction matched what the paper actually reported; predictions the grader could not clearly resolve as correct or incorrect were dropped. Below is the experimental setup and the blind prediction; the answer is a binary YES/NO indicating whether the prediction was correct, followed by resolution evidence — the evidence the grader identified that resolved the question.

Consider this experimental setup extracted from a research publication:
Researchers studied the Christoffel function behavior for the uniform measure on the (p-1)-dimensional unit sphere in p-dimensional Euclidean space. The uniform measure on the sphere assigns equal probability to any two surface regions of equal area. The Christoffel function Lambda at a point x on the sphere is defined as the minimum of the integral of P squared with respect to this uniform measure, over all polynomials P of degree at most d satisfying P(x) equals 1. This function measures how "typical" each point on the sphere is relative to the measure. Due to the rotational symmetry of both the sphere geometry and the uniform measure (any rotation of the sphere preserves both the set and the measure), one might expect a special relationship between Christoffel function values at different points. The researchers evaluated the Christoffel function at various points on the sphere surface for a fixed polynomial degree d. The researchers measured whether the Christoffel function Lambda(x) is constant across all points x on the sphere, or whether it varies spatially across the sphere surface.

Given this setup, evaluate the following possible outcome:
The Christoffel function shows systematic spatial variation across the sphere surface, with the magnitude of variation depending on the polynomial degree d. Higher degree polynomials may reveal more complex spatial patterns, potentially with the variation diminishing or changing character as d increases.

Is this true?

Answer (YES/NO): NO